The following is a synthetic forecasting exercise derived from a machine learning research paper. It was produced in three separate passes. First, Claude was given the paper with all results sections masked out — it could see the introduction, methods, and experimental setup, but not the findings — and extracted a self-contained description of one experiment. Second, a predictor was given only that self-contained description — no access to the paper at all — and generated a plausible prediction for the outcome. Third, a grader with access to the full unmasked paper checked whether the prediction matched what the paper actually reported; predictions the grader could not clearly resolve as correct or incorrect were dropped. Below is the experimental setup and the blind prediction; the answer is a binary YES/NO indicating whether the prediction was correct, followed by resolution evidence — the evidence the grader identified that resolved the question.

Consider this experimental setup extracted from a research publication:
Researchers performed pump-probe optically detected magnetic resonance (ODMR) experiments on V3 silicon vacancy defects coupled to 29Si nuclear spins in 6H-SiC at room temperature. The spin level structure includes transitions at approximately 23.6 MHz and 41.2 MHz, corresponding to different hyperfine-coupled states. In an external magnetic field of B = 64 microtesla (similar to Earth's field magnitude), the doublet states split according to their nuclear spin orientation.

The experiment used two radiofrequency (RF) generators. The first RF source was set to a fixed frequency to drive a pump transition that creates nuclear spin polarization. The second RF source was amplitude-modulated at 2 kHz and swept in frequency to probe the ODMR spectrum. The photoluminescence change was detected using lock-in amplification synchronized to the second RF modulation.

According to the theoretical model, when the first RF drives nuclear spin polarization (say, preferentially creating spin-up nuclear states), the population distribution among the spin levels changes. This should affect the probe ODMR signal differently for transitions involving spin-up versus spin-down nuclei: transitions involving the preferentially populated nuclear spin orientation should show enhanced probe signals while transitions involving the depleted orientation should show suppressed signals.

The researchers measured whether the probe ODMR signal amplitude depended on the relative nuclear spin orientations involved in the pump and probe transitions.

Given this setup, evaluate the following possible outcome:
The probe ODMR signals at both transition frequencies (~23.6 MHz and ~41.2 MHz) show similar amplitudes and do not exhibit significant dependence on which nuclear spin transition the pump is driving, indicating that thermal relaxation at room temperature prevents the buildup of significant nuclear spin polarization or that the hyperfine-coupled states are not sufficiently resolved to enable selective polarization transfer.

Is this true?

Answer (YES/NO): NO